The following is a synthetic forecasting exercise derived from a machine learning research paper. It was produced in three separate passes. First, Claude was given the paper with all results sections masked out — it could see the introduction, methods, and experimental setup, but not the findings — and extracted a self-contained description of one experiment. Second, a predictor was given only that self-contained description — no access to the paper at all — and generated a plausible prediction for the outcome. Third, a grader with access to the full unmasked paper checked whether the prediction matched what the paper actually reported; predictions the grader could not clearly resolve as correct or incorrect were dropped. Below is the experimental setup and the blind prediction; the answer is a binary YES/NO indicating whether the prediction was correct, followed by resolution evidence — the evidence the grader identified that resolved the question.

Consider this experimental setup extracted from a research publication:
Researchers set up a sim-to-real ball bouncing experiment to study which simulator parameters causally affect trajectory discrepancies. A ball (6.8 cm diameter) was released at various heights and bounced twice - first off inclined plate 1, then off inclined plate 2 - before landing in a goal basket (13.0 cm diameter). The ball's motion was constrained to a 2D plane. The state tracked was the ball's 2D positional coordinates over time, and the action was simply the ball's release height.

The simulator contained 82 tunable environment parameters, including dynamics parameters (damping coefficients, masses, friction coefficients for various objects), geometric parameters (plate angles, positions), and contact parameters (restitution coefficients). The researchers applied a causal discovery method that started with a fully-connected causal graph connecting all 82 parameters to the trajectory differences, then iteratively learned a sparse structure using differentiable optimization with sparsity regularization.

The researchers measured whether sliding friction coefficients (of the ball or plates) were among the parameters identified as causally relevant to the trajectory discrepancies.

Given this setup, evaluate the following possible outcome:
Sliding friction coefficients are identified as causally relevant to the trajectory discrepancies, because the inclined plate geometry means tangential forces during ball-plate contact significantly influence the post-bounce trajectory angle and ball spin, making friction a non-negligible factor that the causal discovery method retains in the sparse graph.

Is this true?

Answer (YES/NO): NO